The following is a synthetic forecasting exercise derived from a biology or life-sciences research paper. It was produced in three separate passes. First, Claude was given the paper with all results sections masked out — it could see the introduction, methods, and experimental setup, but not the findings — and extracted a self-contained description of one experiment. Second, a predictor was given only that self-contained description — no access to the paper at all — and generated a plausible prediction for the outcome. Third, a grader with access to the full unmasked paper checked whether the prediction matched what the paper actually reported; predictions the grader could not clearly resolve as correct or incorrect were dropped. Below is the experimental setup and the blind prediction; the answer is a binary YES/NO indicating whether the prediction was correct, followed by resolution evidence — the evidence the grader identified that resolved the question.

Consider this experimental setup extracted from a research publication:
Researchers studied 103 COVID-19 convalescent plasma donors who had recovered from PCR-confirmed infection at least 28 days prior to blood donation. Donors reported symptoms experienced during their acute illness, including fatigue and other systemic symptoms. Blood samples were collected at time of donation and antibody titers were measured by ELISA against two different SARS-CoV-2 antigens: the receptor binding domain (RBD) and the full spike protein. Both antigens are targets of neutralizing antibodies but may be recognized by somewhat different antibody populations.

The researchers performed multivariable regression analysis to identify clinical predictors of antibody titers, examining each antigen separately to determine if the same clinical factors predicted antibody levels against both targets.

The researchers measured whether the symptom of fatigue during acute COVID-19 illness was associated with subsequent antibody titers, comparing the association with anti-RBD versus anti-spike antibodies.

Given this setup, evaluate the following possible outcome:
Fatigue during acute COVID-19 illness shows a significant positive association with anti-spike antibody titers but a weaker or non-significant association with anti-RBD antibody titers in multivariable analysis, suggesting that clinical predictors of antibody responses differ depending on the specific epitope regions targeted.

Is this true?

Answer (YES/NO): NO